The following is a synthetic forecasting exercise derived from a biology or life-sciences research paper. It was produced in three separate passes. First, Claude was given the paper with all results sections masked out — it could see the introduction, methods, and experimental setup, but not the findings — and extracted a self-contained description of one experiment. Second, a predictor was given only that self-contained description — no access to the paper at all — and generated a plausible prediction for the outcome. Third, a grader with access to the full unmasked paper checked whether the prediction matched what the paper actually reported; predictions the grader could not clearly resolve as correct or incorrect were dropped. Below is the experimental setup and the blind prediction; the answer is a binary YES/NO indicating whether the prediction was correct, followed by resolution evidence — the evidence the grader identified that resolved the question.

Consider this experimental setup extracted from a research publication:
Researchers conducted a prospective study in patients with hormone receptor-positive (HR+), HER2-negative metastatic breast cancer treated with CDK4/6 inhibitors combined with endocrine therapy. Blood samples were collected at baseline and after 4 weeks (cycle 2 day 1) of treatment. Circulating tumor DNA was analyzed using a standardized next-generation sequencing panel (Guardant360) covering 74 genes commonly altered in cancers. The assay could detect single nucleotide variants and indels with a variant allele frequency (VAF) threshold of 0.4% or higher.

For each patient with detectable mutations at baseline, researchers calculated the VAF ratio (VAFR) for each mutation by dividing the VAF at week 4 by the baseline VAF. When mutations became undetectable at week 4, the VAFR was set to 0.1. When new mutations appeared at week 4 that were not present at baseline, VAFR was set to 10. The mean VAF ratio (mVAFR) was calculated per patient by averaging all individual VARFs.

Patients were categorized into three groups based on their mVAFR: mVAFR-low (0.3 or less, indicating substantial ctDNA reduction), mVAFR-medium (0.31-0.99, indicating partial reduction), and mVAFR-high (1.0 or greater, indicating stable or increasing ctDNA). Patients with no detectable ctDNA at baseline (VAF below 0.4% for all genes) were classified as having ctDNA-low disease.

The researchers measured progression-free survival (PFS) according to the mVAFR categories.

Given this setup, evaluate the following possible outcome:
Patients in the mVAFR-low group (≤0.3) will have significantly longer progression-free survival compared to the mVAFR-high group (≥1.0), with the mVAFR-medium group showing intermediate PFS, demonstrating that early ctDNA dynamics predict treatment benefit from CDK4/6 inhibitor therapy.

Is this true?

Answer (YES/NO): YES